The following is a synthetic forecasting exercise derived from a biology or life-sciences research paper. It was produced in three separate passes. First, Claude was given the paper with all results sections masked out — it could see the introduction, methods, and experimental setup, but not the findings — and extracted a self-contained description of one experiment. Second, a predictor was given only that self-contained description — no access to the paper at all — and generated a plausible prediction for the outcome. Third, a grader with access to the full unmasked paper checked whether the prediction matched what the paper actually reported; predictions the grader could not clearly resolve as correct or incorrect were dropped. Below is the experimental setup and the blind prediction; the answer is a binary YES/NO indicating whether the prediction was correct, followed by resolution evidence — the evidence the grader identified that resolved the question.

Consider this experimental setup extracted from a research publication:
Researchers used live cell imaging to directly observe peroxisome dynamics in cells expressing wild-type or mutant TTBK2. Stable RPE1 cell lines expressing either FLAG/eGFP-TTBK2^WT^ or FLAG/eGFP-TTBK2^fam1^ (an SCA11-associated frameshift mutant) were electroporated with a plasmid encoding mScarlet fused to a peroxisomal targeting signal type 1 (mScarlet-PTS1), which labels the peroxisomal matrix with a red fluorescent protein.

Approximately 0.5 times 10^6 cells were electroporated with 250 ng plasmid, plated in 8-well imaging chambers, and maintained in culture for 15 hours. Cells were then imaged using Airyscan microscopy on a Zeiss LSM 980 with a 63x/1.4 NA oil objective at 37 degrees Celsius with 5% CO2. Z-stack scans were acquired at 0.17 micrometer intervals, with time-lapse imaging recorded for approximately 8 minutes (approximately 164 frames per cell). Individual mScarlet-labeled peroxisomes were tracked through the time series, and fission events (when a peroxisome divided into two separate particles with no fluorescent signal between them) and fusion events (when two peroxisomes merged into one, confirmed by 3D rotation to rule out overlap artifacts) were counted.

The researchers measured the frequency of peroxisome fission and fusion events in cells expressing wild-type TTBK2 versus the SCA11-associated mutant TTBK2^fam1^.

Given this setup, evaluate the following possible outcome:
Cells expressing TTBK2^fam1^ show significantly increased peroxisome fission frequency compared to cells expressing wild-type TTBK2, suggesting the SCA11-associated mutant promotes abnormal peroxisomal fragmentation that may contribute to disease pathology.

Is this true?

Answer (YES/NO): NO